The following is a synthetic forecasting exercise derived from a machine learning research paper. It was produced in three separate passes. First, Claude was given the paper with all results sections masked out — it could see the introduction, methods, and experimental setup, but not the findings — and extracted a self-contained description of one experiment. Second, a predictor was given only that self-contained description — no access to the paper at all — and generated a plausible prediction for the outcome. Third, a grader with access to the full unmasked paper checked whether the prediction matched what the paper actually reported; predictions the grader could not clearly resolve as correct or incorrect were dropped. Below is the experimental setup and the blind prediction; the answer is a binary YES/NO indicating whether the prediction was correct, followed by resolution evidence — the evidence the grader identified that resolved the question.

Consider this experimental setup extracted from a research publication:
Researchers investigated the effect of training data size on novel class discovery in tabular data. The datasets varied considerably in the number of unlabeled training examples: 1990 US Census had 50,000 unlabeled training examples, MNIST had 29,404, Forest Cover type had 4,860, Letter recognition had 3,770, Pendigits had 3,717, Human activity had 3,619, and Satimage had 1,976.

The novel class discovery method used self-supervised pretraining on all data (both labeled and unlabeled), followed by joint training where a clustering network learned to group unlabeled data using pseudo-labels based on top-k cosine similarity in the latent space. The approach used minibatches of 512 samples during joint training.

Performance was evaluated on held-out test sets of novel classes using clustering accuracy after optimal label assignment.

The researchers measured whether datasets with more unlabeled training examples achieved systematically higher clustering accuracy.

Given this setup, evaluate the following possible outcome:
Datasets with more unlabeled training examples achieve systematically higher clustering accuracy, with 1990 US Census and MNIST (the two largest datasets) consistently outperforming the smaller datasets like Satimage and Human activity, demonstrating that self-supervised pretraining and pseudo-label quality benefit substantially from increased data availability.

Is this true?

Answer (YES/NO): NO